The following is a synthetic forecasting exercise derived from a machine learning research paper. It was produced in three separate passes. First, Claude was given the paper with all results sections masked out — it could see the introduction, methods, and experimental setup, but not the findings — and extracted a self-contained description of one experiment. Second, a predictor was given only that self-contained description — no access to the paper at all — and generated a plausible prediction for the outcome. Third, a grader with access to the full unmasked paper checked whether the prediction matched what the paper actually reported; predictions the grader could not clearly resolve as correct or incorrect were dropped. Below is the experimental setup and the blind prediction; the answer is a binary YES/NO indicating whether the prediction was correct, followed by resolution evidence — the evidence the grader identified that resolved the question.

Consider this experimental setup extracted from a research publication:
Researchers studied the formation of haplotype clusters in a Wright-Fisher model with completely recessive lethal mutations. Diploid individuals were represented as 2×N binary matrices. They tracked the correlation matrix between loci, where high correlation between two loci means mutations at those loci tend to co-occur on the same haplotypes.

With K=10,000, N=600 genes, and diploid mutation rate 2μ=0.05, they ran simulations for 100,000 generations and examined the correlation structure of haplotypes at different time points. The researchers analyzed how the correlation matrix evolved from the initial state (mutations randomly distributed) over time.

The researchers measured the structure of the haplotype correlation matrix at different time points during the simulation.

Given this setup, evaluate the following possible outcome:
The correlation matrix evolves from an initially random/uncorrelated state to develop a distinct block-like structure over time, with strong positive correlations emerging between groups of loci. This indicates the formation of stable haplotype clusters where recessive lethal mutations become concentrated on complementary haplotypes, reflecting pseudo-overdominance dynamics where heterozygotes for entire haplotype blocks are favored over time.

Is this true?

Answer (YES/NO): YES